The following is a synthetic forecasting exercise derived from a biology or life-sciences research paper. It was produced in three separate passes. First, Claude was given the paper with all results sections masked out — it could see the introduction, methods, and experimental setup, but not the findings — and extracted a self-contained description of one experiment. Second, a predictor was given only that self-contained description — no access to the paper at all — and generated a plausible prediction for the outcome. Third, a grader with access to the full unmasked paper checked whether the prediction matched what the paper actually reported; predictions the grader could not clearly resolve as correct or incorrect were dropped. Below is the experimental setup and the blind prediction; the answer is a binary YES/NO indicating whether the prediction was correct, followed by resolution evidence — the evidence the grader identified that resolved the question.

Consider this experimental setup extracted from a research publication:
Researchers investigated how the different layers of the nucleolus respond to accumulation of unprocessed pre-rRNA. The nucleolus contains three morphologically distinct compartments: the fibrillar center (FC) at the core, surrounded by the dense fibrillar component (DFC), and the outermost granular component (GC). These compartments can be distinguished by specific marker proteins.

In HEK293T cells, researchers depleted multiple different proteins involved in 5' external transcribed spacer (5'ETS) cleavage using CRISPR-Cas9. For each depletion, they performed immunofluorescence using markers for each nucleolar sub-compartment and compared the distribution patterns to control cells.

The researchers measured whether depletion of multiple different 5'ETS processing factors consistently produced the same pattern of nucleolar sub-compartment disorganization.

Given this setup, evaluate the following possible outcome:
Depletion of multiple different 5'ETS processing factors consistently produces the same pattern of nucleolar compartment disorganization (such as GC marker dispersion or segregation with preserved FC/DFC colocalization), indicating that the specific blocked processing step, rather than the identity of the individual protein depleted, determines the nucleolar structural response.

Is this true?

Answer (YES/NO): YES